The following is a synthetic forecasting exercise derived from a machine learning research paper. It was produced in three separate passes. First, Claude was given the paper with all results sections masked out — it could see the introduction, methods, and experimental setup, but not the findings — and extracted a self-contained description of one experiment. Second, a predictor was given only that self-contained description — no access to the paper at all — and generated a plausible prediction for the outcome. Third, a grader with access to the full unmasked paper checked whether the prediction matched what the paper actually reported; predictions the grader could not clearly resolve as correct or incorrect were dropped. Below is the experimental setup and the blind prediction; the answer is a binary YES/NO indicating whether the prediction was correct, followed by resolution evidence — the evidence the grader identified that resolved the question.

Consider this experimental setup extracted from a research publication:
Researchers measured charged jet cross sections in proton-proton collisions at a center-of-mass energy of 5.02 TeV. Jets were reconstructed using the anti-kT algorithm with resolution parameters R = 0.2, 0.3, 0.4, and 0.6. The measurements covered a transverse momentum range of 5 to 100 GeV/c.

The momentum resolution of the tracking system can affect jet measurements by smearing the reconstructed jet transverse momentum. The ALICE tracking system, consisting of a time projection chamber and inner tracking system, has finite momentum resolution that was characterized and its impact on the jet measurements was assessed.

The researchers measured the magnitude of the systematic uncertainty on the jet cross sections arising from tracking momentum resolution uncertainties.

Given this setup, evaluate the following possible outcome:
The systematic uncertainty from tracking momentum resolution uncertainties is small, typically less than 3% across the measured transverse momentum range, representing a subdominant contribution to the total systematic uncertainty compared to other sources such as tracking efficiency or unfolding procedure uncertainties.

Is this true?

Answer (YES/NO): YES